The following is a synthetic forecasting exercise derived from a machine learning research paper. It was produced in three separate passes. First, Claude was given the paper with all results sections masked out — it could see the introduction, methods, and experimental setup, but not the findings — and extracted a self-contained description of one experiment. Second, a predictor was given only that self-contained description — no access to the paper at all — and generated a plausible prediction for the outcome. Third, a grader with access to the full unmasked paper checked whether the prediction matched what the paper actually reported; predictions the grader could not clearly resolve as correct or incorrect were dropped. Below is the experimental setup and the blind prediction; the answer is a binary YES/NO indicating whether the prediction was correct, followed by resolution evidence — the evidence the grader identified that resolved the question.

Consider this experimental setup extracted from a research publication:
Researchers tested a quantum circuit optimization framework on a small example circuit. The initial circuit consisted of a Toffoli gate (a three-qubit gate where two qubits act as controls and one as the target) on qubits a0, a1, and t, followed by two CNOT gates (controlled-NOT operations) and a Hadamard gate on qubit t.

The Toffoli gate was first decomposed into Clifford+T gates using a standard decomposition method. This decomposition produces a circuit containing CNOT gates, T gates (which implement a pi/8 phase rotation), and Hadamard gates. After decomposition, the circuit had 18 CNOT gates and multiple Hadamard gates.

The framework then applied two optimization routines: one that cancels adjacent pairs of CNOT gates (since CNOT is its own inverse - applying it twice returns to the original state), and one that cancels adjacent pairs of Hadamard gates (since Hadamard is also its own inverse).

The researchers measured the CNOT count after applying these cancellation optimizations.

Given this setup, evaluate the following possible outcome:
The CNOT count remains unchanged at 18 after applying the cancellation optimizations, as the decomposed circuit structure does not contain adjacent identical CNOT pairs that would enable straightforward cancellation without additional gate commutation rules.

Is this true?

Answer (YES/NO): NO